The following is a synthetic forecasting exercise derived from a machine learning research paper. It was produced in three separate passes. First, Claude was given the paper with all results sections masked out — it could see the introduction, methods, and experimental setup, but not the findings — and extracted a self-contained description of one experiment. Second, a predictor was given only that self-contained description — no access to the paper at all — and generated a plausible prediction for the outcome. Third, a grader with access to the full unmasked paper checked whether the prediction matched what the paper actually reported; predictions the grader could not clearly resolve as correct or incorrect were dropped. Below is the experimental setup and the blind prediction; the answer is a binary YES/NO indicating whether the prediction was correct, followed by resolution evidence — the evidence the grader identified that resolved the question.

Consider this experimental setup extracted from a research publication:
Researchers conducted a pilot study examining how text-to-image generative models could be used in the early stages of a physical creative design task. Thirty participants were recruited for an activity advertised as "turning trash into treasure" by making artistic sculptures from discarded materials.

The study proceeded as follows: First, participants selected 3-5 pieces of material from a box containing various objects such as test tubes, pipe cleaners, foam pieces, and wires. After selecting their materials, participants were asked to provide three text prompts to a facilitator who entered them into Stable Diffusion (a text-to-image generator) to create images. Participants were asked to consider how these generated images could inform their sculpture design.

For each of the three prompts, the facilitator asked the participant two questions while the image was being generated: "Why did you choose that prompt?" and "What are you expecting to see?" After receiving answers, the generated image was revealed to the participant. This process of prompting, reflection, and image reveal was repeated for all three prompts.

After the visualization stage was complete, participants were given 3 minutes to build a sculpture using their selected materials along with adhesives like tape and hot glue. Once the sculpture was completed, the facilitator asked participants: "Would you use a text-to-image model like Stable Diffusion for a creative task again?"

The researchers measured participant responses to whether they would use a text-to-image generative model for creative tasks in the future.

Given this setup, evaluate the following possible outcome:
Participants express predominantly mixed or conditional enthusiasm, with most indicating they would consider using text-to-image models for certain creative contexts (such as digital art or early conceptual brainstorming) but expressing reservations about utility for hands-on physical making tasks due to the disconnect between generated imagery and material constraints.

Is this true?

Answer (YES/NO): NO